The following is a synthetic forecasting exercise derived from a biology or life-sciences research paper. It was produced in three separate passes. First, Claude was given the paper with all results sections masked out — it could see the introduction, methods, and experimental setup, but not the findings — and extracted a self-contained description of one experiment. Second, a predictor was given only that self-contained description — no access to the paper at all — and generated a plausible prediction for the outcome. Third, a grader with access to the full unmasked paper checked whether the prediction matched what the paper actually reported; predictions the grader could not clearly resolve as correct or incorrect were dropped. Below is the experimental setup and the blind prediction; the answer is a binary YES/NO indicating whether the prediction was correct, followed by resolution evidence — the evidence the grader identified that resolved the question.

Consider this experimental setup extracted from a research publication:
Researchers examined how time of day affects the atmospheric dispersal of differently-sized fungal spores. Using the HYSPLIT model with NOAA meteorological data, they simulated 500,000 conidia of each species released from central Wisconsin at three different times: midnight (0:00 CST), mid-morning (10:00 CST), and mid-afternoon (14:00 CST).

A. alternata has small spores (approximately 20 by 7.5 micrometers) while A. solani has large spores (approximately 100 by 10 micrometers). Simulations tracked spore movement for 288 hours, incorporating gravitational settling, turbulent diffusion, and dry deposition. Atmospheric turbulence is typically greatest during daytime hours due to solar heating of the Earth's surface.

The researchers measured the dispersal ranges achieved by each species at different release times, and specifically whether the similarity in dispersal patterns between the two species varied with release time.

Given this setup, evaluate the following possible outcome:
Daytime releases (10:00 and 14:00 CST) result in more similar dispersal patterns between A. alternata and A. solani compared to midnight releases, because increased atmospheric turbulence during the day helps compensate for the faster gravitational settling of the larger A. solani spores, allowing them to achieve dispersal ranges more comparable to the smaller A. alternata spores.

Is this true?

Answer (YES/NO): YES